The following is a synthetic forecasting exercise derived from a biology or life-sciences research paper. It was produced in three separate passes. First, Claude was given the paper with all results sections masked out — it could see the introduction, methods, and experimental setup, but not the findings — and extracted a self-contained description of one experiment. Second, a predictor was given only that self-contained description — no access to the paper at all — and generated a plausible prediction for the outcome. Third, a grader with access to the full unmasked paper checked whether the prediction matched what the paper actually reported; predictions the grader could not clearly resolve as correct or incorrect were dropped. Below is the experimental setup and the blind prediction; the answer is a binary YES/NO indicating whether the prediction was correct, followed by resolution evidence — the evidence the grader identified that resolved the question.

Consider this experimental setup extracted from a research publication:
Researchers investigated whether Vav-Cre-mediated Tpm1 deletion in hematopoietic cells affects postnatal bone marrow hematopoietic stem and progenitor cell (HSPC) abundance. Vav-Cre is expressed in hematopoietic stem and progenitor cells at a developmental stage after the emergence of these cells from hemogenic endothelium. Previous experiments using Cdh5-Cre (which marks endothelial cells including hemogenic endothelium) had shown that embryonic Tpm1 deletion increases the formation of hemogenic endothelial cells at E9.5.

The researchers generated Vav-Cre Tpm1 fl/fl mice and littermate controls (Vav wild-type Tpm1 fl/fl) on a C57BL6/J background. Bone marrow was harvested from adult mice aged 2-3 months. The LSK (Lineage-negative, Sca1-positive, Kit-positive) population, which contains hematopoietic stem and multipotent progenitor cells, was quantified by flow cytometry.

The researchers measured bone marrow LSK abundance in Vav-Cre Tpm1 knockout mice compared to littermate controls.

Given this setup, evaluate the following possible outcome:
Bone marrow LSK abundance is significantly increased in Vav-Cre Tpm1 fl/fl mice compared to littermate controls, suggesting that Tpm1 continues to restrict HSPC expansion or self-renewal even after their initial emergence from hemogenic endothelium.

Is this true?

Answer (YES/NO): NO